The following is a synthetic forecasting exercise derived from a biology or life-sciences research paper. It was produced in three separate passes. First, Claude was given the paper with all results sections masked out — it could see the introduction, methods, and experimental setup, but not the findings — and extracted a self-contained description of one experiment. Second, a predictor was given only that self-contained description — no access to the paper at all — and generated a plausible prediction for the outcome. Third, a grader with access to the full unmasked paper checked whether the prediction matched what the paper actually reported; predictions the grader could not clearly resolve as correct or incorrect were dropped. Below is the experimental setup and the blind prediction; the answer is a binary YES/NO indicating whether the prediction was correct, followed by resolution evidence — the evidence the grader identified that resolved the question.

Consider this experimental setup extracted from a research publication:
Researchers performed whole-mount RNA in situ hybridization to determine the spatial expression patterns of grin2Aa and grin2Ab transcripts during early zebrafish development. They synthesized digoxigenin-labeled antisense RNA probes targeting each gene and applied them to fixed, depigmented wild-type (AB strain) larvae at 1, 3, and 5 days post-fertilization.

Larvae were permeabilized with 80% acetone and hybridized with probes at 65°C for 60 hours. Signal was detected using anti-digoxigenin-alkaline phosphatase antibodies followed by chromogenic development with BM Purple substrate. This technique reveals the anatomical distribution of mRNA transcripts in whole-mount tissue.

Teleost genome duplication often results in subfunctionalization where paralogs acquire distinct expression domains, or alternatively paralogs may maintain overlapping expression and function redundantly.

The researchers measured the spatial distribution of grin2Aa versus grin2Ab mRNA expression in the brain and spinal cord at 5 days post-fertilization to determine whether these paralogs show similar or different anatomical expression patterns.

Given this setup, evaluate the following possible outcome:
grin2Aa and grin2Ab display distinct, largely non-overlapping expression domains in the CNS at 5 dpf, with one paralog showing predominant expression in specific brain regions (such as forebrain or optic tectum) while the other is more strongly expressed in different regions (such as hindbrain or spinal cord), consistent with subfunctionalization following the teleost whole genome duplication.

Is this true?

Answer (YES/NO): NO